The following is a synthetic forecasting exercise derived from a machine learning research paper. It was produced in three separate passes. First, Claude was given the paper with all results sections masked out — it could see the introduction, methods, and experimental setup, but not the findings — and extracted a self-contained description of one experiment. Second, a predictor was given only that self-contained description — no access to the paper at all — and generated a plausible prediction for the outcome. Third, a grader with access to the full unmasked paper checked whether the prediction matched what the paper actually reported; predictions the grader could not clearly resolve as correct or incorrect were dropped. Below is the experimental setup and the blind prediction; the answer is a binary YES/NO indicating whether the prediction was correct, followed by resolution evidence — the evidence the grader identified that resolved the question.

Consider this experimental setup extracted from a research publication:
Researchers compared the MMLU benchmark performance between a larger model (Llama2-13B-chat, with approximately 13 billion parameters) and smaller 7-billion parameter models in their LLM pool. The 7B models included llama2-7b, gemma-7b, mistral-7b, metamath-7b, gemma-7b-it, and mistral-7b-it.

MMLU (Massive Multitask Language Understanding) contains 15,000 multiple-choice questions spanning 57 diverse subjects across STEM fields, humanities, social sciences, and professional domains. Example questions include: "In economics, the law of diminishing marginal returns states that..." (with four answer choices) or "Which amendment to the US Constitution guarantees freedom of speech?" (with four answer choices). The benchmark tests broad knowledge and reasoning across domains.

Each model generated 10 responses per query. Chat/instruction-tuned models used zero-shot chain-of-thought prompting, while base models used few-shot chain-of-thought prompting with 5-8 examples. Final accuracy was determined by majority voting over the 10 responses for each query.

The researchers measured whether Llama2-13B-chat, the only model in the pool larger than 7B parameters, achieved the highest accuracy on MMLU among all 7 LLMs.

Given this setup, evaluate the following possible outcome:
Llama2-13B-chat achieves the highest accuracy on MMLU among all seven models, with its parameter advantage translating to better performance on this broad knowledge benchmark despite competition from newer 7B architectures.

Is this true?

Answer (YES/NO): NO